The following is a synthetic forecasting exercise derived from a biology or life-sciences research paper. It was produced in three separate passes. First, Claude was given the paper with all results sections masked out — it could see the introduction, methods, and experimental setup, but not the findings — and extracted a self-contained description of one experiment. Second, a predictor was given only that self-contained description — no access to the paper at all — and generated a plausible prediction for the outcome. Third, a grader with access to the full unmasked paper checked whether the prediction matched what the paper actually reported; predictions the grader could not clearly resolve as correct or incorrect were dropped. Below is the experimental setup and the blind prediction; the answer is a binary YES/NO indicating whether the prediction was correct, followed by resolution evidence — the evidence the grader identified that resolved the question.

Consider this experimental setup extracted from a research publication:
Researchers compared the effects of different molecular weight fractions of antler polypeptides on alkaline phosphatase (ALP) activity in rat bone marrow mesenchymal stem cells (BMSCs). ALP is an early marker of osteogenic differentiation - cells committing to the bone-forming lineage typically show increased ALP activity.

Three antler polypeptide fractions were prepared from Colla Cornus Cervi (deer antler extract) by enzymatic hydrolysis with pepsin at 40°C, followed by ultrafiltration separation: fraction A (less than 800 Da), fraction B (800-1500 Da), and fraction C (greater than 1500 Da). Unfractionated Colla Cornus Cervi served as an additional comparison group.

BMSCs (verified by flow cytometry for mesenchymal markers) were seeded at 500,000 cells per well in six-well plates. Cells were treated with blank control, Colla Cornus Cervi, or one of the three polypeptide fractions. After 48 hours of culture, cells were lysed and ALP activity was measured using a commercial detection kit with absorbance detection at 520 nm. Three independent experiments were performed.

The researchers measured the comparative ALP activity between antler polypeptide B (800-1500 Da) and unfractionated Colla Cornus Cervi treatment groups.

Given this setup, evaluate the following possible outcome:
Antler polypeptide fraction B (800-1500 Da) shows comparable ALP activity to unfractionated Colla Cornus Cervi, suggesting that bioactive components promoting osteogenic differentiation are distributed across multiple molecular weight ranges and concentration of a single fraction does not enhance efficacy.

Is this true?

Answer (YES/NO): NO